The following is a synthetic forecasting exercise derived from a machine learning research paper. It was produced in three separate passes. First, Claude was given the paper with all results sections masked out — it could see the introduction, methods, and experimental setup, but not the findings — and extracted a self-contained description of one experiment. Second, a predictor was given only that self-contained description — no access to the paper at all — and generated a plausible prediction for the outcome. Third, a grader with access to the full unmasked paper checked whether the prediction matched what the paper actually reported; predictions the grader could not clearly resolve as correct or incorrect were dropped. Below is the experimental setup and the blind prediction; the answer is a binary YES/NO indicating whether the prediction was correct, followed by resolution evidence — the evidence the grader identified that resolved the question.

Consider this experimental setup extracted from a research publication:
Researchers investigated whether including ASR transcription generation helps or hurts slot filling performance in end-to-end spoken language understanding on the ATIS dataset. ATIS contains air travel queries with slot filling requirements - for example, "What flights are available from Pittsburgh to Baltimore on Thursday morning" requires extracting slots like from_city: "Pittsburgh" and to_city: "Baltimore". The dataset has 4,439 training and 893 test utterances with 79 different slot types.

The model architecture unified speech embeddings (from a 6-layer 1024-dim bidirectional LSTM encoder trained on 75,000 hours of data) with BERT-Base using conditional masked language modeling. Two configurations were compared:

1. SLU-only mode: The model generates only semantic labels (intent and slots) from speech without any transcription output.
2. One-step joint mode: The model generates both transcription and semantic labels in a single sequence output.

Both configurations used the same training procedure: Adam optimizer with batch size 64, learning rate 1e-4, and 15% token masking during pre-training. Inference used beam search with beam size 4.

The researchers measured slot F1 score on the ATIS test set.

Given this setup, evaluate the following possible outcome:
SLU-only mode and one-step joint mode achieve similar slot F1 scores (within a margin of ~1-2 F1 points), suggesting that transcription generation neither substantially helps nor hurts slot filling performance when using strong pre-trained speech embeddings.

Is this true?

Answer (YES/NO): NO